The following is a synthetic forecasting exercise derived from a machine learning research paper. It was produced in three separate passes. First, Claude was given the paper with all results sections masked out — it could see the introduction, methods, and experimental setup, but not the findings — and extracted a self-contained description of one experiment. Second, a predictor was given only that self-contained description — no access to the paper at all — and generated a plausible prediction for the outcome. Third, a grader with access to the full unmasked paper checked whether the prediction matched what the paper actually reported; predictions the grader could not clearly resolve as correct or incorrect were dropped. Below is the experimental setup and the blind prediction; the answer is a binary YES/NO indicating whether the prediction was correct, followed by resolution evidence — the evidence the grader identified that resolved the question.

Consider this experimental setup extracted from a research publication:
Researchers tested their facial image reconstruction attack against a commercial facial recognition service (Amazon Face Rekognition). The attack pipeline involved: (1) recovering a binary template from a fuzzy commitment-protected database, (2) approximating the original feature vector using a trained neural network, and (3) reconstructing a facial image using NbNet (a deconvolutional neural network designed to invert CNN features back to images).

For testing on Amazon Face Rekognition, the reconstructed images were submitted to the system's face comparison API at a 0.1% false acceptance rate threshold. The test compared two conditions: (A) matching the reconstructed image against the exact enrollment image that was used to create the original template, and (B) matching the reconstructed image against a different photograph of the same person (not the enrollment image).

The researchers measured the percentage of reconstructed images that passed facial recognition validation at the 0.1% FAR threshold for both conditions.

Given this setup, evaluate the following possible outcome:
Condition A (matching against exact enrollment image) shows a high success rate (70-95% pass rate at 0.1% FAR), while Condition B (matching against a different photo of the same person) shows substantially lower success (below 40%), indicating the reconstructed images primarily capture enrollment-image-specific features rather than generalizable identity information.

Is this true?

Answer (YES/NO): NO